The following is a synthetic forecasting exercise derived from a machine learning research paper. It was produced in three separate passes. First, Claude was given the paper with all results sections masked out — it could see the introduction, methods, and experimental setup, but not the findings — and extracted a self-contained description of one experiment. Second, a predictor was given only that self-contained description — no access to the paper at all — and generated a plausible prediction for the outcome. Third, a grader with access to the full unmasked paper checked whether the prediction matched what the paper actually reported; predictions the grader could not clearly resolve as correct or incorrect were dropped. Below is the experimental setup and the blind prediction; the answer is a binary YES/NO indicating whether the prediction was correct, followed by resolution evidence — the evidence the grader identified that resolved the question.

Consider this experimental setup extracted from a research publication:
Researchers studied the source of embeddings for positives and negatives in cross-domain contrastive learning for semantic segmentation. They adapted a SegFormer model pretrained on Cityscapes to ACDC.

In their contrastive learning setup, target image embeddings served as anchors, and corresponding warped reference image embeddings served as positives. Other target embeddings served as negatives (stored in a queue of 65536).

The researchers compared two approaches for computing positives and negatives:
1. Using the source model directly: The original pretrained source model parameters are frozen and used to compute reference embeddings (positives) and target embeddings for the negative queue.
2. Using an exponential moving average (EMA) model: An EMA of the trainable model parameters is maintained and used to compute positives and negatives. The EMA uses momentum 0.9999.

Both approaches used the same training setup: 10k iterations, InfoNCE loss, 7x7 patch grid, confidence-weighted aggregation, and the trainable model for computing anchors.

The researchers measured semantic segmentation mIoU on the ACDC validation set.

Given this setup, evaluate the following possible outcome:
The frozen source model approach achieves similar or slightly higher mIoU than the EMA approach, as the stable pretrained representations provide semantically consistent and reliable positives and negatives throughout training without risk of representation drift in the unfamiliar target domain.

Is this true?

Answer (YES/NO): NO